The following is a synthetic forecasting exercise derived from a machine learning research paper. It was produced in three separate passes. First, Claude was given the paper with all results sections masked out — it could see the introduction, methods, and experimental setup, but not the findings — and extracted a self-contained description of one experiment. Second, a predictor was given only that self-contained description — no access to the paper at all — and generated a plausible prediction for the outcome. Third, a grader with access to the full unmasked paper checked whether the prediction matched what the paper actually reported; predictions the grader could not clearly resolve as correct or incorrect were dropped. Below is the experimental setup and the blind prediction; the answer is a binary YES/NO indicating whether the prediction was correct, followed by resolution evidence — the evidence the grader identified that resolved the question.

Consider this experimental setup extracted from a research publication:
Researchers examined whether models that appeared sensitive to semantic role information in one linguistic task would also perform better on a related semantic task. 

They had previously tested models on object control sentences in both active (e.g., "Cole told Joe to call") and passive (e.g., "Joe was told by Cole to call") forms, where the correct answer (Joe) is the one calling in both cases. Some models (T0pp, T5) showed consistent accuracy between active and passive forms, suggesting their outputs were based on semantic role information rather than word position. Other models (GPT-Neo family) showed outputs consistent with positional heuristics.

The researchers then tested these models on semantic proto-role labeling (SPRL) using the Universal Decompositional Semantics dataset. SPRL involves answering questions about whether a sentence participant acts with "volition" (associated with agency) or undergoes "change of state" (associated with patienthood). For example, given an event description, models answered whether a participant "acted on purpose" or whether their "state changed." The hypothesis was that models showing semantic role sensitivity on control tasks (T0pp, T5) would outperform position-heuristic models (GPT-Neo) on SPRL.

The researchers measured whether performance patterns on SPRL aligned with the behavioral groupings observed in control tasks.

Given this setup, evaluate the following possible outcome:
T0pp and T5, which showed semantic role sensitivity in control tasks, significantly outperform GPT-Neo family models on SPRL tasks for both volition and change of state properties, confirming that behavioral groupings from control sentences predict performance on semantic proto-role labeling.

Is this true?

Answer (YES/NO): NO